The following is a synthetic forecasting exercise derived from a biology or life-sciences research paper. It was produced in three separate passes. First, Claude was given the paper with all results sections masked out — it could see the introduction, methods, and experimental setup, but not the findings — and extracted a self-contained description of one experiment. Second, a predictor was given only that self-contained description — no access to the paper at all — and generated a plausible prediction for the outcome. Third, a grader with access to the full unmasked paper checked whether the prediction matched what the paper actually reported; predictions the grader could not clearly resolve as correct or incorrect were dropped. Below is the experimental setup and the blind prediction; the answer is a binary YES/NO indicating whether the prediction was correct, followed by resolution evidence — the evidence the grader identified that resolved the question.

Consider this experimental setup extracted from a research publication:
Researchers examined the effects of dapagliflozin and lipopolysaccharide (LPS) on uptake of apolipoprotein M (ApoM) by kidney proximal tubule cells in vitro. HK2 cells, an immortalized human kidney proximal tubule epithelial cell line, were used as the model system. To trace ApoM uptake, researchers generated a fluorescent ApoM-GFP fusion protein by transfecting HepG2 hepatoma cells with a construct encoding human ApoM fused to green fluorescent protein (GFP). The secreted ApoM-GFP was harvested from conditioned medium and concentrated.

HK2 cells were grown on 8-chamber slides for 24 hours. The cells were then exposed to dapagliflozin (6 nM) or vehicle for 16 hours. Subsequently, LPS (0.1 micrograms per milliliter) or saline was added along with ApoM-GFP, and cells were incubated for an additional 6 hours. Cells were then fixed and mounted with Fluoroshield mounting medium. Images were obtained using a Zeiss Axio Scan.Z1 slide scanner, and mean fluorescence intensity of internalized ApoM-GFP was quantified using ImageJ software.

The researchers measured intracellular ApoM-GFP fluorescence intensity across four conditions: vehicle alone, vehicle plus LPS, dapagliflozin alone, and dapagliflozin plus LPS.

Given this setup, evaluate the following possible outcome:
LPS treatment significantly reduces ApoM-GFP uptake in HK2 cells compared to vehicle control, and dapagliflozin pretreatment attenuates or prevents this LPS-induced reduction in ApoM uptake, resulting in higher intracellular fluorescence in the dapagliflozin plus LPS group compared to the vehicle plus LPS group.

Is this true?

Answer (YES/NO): YES